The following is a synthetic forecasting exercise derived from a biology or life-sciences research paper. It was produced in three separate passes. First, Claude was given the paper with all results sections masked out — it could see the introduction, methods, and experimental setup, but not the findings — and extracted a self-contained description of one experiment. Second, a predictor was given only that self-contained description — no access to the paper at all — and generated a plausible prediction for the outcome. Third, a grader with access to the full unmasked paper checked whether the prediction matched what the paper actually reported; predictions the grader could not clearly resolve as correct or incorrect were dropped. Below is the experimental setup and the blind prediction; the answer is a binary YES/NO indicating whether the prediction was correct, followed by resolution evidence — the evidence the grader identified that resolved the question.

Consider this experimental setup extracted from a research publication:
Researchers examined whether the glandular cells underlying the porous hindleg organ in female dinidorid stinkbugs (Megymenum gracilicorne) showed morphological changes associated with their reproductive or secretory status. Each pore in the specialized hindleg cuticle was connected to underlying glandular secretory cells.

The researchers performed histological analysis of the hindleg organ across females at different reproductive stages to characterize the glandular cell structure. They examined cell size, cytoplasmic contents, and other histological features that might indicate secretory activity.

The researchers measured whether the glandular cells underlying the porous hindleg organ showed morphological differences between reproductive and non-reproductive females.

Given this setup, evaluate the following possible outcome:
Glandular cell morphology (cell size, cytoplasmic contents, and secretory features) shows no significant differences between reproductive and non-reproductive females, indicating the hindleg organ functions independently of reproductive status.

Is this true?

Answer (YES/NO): NO